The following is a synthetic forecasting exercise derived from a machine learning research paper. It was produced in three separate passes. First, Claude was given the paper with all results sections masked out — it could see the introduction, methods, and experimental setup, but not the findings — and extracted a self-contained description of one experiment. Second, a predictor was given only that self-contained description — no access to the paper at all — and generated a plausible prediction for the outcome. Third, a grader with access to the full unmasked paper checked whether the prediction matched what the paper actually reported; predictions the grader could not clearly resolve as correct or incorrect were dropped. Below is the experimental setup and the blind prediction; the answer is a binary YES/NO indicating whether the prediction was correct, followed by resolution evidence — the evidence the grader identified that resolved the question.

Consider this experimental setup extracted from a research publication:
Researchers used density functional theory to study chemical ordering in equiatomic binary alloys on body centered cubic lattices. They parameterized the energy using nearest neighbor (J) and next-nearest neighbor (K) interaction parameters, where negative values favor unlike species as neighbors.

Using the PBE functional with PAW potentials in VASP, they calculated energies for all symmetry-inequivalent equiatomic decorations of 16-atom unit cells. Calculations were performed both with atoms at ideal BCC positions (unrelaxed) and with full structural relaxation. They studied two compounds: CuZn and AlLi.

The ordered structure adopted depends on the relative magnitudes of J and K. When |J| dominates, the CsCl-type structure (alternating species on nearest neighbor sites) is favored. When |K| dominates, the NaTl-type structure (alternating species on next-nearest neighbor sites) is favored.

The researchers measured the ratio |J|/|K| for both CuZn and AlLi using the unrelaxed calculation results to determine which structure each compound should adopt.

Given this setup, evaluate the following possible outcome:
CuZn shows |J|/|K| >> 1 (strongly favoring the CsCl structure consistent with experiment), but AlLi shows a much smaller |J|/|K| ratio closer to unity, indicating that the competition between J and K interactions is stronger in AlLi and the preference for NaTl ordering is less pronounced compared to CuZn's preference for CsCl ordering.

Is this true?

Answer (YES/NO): NO